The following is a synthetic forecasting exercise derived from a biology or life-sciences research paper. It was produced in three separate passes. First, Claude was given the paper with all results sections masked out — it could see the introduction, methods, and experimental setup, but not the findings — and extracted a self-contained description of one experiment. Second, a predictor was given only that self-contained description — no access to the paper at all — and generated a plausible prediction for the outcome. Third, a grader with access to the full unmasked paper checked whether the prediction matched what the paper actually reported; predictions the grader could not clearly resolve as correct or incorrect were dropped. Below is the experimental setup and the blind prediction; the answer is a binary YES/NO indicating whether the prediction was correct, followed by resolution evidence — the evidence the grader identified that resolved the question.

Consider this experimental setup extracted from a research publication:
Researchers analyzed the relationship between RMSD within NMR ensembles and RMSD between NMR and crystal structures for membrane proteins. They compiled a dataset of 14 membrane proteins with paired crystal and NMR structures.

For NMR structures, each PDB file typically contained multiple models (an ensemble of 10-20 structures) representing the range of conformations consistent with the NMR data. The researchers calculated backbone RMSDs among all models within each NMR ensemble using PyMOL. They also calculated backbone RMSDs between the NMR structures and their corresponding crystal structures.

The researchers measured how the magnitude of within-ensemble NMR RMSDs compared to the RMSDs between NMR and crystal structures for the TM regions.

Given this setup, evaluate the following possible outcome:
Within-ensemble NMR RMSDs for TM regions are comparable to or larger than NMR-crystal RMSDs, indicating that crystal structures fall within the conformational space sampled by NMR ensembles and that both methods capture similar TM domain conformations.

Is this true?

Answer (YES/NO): NO